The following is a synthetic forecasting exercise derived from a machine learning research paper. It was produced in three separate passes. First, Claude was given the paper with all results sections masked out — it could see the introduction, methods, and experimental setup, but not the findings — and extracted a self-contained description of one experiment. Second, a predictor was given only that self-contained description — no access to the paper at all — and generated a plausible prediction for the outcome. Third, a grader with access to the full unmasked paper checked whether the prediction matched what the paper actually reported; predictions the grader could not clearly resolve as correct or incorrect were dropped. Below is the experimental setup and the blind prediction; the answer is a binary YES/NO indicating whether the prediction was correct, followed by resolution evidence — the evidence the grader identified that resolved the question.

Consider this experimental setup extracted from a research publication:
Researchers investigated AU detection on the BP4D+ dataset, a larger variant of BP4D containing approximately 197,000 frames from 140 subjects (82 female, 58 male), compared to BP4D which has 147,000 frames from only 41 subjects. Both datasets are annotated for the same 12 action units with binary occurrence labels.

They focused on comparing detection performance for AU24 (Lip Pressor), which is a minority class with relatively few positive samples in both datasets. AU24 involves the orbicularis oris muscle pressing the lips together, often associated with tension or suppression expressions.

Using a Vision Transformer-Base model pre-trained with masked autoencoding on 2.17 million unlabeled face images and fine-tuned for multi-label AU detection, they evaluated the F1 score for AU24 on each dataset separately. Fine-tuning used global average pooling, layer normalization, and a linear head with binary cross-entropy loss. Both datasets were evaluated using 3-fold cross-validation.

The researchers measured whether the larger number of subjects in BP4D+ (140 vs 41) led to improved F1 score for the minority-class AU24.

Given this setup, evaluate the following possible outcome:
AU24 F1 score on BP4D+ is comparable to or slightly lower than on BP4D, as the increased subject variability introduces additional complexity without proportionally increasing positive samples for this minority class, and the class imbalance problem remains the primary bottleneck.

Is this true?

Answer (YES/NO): NO